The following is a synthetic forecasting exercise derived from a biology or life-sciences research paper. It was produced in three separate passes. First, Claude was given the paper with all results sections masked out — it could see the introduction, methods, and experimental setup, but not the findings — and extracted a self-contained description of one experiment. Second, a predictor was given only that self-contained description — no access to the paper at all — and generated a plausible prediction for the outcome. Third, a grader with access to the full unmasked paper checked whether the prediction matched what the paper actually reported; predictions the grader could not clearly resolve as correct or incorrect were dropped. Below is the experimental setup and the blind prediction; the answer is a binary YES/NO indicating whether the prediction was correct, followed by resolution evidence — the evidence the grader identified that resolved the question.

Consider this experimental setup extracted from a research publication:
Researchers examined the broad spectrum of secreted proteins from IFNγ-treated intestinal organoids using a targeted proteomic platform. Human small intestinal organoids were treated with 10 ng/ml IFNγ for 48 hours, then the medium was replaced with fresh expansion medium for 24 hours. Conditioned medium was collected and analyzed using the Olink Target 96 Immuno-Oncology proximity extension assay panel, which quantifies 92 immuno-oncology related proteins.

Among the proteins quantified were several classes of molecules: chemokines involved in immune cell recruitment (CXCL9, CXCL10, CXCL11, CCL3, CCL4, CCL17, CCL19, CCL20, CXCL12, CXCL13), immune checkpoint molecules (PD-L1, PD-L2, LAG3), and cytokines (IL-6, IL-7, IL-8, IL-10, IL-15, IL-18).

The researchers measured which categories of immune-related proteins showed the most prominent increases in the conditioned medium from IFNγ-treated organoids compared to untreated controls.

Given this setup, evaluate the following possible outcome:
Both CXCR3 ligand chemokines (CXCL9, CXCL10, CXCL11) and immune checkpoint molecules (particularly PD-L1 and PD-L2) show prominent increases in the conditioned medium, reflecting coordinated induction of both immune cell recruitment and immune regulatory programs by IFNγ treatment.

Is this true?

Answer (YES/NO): NO